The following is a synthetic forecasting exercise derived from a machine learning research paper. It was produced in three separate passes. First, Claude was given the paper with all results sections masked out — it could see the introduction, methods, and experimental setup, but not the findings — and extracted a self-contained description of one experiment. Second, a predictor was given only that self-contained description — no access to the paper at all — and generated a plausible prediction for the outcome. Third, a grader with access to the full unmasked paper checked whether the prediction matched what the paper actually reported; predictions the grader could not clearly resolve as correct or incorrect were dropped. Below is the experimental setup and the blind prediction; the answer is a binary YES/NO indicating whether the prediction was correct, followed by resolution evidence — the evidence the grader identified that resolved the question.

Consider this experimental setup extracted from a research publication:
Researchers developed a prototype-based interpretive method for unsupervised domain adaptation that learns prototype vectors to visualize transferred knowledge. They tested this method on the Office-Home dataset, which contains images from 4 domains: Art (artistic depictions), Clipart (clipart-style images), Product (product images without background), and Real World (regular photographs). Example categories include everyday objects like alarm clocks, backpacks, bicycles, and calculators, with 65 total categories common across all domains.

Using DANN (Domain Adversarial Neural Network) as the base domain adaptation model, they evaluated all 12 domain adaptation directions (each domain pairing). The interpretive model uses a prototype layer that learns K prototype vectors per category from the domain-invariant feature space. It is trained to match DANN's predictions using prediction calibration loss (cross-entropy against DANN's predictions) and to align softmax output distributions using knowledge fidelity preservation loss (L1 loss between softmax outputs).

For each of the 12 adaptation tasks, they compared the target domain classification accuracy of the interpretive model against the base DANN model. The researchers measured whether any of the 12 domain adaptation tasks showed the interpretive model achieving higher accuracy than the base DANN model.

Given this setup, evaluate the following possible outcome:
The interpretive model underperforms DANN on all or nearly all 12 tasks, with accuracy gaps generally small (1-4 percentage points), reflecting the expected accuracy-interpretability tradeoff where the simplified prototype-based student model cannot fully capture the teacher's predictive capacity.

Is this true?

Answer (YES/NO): NO